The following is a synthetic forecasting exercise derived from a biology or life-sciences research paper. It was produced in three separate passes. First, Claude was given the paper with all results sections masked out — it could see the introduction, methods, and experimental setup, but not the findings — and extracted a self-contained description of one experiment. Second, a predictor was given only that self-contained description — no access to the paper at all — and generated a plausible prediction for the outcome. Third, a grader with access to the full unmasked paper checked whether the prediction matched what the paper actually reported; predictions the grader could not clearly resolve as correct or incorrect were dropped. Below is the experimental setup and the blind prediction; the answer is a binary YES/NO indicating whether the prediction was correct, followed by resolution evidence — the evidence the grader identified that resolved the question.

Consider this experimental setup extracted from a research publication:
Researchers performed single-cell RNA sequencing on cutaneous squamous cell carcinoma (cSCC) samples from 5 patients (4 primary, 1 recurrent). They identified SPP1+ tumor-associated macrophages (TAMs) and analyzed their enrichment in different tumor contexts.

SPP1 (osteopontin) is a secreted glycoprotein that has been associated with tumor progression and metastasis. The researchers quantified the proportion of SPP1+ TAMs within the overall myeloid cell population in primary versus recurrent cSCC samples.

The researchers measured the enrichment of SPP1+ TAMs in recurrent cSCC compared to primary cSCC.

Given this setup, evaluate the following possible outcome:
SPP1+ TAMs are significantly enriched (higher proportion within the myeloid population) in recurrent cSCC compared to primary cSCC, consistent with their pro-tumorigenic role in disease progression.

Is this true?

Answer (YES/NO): YES